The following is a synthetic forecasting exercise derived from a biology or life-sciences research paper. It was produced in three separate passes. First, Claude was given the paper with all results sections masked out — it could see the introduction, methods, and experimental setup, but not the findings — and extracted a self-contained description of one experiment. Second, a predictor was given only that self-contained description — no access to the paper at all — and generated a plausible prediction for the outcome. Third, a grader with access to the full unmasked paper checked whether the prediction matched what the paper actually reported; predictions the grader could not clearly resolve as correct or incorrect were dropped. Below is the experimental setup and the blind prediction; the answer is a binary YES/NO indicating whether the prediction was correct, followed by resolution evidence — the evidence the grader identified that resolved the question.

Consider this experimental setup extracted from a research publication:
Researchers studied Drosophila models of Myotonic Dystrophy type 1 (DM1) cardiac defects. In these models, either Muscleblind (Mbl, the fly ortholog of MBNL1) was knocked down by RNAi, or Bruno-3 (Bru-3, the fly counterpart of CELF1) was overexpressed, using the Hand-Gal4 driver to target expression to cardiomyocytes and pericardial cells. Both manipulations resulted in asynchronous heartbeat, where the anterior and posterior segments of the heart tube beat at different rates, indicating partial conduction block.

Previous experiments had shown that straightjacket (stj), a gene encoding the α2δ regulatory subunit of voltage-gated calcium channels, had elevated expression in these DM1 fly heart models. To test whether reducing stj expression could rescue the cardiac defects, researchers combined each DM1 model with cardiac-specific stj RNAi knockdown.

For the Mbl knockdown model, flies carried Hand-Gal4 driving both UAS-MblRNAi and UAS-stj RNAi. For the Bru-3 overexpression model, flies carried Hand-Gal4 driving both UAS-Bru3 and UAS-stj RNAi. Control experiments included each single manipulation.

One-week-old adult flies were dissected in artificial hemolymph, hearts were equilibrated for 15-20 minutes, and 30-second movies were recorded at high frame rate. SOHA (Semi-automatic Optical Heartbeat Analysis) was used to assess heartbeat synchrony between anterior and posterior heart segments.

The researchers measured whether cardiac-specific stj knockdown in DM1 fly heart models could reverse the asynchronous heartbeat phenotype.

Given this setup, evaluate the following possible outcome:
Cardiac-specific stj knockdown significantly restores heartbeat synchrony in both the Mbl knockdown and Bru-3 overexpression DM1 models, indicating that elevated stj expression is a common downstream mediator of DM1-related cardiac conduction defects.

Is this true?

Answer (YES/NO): NO